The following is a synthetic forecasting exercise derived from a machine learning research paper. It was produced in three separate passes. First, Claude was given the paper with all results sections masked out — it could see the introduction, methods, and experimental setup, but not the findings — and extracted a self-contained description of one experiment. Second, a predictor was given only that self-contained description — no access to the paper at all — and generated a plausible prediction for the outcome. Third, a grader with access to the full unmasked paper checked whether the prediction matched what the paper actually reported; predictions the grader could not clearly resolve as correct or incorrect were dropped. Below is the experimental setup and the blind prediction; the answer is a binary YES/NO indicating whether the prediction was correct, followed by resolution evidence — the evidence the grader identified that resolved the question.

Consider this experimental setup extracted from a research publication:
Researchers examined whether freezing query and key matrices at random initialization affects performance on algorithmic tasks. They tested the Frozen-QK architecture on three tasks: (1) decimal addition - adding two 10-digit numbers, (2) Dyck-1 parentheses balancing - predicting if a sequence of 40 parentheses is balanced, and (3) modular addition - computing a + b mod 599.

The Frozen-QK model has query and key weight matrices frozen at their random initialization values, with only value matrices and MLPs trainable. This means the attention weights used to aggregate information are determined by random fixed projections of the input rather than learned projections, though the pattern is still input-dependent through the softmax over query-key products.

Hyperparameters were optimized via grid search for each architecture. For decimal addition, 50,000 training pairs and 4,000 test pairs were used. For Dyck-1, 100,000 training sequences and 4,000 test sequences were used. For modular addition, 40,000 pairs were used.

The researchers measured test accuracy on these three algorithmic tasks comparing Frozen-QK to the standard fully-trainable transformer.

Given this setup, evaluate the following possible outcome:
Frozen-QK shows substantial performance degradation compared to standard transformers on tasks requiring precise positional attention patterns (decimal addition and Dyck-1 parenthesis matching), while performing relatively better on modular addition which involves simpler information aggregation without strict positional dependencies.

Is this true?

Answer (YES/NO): NO